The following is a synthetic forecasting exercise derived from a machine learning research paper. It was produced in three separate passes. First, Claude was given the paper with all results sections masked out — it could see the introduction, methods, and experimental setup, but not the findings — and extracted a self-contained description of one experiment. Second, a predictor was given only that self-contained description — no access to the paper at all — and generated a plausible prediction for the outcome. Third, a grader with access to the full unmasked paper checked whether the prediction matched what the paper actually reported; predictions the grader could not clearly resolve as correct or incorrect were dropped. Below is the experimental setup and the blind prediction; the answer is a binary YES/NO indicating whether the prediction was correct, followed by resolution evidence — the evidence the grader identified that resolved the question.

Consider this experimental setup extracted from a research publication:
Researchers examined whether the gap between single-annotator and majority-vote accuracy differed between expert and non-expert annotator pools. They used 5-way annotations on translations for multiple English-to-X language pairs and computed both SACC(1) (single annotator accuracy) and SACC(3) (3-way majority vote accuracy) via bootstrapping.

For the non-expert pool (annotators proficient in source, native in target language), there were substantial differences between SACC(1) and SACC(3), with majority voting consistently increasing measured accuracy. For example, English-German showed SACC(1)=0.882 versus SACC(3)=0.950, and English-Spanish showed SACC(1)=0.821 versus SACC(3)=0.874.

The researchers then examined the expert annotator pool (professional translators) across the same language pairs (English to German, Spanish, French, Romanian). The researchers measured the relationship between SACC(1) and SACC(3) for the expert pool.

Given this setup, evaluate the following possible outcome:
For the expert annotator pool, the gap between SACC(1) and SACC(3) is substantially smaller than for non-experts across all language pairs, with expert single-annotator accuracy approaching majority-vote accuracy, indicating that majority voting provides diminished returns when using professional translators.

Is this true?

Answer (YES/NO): YES